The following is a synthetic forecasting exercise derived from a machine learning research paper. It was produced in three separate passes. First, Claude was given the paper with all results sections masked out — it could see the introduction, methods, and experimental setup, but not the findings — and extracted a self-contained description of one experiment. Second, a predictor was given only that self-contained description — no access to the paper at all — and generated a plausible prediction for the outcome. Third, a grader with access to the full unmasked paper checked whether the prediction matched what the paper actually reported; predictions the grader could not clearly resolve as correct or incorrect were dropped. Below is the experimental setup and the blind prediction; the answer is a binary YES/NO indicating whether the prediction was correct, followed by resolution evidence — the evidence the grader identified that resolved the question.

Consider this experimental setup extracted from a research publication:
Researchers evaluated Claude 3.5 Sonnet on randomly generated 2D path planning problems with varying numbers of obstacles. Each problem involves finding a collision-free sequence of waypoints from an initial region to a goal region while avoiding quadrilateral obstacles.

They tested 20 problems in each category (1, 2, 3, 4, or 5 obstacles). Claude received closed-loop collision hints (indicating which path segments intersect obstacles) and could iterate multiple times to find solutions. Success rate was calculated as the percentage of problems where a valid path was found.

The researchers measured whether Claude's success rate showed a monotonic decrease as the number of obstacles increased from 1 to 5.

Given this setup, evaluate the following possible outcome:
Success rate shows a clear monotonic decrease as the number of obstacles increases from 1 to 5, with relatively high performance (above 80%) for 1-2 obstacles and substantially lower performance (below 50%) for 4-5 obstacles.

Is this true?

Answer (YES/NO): NO